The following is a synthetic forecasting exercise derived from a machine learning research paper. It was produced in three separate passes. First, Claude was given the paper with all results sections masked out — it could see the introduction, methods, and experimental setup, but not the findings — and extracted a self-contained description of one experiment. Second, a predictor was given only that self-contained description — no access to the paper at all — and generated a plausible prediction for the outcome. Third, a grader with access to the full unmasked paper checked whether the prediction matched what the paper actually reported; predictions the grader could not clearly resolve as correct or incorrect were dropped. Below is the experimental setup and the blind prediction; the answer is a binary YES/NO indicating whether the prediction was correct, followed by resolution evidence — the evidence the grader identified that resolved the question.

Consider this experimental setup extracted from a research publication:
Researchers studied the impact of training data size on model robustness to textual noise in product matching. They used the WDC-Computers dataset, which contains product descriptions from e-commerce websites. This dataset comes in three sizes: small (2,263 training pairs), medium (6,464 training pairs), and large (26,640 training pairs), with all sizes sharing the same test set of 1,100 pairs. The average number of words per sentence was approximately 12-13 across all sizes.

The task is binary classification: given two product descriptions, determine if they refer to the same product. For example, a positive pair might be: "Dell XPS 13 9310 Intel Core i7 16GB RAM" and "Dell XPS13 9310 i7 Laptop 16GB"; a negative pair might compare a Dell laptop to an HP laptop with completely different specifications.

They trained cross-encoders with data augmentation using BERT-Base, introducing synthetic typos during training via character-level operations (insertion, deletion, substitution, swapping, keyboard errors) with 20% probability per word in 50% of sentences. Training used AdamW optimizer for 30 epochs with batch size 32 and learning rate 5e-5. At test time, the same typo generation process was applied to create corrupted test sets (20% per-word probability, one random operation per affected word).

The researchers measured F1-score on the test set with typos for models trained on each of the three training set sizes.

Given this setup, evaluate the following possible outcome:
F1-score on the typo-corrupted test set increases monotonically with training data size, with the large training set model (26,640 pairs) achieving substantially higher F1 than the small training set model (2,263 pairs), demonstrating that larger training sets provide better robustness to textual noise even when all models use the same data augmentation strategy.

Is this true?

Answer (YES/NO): YES